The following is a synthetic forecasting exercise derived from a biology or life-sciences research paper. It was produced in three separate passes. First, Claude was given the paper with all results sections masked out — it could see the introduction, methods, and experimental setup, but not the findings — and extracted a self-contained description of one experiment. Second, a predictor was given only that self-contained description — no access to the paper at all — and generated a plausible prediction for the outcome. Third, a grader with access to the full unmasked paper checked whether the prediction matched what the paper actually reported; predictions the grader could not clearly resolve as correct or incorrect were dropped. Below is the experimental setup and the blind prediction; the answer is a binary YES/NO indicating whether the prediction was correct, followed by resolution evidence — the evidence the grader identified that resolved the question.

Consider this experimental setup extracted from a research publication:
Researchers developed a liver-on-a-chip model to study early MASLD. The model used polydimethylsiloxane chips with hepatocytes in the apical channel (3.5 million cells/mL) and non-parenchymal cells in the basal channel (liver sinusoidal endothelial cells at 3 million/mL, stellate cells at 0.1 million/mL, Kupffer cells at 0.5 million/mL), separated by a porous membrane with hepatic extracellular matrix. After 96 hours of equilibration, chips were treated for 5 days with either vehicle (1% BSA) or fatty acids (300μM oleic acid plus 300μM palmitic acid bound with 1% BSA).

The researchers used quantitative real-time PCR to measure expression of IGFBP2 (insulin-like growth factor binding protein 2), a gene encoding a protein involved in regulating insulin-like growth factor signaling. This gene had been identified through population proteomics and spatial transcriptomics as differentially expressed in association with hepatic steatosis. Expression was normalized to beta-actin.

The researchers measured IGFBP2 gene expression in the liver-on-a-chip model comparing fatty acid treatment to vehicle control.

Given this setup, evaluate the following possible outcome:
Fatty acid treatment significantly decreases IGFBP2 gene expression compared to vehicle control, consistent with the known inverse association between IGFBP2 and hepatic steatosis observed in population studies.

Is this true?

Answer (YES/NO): NO